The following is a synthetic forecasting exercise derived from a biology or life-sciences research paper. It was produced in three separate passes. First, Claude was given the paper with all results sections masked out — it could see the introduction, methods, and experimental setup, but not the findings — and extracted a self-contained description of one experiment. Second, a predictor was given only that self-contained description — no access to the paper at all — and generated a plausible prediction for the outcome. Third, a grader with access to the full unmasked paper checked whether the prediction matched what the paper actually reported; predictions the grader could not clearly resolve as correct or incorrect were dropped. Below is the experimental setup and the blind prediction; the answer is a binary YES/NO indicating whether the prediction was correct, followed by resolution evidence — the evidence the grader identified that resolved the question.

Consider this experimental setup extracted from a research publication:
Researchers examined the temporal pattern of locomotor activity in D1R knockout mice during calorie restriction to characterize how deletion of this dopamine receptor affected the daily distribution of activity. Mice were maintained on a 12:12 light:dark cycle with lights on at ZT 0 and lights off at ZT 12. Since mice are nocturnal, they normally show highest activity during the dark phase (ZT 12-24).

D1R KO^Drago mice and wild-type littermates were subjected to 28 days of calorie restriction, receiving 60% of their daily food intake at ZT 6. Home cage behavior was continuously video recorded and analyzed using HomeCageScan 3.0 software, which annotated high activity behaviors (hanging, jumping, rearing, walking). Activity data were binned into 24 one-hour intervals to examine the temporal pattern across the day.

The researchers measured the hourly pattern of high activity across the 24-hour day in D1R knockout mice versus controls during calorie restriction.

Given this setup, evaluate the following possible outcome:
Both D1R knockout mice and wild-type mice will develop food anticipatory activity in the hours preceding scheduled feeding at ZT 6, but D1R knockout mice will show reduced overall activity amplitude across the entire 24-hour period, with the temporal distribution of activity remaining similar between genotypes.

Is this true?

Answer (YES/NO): NO